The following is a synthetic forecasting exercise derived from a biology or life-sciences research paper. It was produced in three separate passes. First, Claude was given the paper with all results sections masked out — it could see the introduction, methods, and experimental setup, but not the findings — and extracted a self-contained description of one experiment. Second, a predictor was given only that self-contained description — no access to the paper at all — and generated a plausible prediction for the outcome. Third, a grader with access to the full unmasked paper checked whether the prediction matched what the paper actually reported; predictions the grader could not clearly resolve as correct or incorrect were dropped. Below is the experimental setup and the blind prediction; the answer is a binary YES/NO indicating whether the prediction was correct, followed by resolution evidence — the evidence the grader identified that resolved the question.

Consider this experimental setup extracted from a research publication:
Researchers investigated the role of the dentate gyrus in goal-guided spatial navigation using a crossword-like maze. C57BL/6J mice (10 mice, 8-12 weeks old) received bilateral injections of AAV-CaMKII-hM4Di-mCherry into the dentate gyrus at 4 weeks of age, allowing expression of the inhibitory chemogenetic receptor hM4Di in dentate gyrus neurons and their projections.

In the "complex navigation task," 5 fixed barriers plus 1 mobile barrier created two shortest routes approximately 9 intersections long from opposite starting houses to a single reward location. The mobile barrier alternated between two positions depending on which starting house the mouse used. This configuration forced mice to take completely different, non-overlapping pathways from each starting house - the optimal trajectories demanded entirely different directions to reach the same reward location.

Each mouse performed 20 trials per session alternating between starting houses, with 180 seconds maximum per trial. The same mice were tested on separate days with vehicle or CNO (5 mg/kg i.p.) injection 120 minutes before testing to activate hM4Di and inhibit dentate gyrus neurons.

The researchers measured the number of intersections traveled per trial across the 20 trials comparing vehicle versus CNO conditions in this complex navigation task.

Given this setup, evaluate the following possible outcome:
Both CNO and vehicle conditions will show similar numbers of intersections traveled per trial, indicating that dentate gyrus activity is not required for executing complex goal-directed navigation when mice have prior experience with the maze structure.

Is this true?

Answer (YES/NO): NO